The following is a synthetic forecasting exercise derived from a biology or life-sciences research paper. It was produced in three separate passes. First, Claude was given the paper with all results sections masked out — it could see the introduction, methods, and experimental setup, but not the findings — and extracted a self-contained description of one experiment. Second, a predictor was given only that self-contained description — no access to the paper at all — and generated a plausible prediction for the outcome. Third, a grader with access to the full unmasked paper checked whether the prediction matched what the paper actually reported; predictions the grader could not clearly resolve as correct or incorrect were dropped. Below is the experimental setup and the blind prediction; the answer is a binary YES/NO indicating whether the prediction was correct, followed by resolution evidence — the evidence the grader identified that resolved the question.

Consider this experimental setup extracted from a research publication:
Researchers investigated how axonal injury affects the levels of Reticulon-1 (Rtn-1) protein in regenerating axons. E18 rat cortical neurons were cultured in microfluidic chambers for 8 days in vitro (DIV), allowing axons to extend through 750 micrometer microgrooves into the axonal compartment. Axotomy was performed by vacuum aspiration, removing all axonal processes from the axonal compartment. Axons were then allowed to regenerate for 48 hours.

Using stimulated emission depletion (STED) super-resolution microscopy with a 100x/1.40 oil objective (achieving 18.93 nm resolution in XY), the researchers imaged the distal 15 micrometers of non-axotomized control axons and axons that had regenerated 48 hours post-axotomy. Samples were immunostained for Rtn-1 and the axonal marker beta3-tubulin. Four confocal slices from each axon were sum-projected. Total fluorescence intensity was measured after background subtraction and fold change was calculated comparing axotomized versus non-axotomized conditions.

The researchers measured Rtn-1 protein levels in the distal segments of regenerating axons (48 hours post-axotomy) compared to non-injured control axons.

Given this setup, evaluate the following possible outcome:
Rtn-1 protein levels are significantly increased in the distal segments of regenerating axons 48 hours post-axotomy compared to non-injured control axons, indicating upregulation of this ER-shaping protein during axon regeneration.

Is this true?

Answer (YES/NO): NO